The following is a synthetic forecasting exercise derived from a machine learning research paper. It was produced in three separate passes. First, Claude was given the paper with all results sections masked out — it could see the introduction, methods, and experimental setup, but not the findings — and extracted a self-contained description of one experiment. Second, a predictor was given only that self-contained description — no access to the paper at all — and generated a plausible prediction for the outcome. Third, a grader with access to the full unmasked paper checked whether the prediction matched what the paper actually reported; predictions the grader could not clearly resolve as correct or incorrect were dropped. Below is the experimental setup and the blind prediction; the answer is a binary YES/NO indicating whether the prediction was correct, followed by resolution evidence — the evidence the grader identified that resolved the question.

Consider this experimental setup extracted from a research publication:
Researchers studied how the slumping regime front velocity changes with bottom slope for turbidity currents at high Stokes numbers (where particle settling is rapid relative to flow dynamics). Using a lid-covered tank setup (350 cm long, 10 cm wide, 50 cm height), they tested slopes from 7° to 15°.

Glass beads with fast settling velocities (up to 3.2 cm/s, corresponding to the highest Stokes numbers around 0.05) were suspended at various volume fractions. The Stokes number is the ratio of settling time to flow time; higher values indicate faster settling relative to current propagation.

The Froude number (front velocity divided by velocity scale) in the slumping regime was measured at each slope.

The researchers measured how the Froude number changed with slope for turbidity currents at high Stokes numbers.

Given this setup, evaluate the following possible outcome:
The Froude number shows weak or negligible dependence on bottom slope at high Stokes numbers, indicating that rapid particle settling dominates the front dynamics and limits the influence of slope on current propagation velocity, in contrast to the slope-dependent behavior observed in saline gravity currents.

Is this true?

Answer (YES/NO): NO